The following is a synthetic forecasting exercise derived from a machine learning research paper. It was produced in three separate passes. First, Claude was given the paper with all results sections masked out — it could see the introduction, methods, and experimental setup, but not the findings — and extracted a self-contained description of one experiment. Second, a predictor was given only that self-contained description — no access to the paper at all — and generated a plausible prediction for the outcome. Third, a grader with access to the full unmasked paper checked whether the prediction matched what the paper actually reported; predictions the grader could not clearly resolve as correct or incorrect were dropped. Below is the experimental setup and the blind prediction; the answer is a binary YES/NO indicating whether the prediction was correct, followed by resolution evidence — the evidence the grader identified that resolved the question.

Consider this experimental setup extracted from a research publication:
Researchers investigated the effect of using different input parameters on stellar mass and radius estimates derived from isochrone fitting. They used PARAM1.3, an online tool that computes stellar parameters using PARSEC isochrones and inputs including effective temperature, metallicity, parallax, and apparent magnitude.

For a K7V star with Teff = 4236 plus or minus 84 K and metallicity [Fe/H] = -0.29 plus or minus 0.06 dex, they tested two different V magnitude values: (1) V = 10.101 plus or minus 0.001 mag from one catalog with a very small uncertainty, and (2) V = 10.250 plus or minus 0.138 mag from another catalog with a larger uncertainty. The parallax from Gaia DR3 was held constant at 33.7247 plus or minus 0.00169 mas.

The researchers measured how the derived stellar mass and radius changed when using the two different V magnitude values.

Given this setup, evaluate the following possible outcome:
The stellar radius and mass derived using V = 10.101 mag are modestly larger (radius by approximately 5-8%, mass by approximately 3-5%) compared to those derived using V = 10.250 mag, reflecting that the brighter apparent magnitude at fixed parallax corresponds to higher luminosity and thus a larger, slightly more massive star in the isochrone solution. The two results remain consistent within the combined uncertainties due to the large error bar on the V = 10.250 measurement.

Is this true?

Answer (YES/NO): NO